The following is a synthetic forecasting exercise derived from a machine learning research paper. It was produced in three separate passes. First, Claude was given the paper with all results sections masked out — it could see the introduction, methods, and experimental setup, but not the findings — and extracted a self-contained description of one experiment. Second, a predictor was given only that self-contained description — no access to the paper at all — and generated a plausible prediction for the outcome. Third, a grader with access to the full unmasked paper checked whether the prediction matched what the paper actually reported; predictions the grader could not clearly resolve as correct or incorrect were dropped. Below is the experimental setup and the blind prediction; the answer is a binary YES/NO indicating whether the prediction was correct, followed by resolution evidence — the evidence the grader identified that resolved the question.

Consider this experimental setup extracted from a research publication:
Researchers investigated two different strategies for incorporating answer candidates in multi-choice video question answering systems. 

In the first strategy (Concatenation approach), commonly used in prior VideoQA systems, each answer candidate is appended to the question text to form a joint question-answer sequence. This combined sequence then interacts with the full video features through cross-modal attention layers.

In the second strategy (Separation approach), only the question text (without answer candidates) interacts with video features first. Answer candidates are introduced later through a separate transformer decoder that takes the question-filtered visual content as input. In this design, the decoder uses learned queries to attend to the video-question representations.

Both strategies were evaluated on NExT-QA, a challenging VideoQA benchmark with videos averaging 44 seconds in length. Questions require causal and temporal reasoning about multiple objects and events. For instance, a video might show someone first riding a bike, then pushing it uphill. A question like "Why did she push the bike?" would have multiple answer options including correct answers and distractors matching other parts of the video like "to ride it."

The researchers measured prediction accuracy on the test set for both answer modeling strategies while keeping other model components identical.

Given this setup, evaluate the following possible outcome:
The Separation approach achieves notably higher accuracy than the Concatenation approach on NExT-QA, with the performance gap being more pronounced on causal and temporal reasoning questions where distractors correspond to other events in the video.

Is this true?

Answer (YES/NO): YES